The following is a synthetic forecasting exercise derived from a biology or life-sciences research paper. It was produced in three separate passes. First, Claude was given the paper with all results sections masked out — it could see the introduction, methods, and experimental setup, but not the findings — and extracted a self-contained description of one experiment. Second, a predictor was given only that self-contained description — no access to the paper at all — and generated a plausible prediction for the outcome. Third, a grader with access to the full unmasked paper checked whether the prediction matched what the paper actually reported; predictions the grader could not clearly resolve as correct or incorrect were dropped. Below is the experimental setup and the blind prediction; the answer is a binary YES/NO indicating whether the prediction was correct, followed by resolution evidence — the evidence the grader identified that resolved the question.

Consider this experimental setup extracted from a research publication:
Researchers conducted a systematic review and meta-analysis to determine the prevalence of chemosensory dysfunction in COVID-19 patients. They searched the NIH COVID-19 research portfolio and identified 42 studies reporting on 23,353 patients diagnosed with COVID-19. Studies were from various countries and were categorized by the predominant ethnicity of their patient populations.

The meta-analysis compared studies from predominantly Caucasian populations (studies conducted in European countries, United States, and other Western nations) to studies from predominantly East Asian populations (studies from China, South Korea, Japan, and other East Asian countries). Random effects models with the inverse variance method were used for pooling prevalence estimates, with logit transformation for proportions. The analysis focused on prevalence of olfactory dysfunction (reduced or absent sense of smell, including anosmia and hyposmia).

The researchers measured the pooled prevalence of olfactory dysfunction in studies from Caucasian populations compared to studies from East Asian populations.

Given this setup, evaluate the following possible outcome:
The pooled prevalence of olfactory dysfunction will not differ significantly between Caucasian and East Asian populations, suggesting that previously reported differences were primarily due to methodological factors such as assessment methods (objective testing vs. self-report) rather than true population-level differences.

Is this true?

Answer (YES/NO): NO